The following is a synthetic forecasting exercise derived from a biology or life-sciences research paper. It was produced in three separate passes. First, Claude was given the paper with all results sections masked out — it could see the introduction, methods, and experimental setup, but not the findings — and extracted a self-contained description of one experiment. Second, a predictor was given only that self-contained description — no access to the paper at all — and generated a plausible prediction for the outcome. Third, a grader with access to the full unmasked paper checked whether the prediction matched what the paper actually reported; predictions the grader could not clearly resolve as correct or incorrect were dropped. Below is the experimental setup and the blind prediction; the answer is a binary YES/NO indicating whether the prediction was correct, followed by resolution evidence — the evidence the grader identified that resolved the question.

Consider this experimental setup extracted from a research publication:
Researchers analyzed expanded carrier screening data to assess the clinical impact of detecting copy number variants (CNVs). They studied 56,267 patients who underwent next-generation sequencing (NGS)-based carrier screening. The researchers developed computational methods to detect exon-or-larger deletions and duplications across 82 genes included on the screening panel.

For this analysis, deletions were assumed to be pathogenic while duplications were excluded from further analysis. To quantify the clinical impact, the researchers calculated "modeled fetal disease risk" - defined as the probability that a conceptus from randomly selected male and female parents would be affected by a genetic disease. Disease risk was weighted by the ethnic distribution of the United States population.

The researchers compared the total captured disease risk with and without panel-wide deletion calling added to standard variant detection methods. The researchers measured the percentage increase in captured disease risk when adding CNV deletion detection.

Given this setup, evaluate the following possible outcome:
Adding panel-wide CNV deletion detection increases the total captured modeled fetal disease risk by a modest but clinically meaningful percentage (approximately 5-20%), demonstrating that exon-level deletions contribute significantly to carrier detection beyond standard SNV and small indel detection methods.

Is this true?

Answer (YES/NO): NO